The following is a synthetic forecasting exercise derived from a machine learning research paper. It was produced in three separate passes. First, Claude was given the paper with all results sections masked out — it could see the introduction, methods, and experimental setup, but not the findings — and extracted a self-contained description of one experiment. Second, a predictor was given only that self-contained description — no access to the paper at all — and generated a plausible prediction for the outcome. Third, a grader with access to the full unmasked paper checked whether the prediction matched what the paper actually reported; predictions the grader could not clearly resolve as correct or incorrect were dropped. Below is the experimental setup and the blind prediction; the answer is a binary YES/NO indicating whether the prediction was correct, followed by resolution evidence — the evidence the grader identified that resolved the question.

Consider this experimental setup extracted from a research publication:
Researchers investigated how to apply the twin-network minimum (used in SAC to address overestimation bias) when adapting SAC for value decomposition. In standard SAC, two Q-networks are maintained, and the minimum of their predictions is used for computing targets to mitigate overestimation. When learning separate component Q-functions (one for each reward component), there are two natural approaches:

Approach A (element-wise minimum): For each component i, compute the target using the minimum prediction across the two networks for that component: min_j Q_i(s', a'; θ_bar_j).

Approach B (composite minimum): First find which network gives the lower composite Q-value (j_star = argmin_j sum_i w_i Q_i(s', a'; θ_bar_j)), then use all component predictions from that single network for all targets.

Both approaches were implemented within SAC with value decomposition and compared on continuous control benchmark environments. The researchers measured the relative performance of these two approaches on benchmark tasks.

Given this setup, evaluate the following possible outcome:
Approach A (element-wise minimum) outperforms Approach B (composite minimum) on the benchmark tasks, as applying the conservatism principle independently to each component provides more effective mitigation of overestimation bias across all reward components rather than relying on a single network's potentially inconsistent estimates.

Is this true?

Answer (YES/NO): NO